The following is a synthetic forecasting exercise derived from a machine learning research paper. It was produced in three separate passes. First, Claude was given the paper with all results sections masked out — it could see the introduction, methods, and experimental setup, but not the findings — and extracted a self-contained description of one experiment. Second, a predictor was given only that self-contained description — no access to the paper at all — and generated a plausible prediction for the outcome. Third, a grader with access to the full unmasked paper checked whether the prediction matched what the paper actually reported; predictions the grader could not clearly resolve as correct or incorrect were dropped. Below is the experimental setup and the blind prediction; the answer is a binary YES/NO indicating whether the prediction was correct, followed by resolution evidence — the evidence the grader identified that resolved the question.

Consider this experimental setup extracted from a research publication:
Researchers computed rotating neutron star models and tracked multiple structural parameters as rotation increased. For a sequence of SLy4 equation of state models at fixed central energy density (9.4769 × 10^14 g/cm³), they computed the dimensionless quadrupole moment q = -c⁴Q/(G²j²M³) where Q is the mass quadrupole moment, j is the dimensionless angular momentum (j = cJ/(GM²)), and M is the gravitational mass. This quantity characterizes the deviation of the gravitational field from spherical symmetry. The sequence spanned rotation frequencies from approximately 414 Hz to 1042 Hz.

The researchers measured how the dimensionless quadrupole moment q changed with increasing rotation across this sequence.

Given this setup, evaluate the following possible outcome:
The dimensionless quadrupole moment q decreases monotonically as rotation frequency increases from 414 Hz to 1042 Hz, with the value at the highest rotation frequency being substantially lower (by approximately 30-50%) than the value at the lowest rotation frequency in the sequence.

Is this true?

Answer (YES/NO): NO